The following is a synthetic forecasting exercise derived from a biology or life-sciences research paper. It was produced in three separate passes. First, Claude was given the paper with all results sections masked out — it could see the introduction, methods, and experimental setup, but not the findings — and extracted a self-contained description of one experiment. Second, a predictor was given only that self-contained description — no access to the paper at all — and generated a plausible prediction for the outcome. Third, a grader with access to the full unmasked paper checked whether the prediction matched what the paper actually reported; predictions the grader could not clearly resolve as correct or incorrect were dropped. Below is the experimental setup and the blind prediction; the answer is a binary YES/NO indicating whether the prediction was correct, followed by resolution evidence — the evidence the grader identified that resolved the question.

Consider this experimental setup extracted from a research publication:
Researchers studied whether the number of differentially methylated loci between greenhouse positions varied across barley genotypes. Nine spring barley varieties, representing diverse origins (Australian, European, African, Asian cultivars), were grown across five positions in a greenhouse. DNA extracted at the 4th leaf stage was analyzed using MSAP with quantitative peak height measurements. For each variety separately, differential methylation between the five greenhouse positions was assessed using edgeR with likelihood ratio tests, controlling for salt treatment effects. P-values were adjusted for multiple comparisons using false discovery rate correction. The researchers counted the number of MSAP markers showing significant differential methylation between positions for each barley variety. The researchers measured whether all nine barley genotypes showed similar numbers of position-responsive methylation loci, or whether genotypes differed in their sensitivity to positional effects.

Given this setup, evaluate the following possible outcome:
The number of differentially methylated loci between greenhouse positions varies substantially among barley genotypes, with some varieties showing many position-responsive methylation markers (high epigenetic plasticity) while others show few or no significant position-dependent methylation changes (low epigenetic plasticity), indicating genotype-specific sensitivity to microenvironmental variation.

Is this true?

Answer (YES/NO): YES